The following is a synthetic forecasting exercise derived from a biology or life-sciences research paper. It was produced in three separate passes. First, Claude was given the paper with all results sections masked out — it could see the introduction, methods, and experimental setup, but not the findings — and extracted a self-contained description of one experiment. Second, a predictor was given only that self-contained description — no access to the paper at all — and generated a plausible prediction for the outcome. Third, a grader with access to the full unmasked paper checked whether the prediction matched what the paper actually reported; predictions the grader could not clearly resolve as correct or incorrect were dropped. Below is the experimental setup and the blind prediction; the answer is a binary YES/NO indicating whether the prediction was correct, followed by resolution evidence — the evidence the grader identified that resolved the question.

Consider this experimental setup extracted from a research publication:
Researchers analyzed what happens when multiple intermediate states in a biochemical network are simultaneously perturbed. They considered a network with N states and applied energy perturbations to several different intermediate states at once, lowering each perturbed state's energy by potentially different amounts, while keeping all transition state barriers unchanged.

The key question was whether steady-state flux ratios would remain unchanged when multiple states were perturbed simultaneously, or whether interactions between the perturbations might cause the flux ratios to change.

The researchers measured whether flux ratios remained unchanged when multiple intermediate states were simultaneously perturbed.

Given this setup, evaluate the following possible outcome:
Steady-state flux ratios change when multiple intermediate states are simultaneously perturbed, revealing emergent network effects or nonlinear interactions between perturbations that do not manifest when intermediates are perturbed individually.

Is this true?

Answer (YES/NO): NO